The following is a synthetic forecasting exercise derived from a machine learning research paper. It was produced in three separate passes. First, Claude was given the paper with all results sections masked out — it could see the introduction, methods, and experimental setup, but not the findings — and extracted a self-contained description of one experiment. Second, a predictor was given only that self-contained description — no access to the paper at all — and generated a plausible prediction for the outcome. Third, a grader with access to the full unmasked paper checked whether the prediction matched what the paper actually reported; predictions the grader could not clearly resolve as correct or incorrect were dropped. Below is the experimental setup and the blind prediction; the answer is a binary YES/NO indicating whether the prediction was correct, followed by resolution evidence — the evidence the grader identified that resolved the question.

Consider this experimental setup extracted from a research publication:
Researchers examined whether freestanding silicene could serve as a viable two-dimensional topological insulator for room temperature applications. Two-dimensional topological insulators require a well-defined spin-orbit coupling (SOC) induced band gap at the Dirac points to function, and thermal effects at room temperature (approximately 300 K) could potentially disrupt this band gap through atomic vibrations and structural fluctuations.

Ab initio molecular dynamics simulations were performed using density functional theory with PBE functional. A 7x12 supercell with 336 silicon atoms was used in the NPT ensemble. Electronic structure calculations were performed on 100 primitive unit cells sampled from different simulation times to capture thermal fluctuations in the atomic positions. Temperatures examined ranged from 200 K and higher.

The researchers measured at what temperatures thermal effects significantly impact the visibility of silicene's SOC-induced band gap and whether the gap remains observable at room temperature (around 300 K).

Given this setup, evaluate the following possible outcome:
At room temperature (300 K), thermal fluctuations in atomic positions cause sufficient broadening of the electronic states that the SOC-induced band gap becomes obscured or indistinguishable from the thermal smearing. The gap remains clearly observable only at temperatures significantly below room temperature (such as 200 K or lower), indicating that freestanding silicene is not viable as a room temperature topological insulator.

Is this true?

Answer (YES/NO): NO